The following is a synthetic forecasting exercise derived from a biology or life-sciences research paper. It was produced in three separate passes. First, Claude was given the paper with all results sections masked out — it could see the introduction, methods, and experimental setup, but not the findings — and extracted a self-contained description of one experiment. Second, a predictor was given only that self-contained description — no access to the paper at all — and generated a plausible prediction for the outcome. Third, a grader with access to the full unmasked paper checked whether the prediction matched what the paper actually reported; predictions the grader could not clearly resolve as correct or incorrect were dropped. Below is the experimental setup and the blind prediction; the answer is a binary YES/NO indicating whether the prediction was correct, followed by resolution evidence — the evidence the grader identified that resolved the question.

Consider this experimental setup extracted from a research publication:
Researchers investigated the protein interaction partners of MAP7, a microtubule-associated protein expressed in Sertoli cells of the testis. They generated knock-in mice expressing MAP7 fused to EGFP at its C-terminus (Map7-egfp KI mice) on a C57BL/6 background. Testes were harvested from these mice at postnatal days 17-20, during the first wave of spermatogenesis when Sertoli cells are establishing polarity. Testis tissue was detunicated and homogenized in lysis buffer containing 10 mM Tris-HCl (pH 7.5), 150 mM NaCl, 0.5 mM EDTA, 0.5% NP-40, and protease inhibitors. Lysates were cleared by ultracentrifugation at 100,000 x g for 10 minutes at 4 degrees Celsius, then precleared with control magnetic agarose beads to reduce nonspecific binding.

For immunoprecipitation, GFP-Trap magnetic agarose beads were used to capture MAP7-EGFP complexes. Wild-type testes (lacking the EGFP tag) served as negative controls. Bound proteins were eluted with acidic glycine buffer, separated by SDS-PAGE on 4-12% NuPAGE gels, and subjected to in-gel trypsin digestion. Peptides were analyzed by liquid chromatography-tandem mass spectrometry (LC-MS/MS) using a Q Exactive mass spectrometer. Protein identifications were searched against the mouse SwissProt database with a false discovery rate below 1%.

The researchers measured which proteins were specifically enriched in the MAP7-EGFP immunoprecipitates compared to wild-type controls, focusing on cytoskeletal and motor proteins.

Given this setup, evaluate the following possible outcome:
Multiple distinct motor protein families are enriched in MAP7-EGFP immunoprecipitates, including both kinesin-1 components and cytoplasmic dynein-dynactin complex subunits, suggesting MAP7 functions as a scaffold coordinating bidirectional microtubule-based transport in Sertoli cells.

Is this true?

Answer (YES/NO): NO